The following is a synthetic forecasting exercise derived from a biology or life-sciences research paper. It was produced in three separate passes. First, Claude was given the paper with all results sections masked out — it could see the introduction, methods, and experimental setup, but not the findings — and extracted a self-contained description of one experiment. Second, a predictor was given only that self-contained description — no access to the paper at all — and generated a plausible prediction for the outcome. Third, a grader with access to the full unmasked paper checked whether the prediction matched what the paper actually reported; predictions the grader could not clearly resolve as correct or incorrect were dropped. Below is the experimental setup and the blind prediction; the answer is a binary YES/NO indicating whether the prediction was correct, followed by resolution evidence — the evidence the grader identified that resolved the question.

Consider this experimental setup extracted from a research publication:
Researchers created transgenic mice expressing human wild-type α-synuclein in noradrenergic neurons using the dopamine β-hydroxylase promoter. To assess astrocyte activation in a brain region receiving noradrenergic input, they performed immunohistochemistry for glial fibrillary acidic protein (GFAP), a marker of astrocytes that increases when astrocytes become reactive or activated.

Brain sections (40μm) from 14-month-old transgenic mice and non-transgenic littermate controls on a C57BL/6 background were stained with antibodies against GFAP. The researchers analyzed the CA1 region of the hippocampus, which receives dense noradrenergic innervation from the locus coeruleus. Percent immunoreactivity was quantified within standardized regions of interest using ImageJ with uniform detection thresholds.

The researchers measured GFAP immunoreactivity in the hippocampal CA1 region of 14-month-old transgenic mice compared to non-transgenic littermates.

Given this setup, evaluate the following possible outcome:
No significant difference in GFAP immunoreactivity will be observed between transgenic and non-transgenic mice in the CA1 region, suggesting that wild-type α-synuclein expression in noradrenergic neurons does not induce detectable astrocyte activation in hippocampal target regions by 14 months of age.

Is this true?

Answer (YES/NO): NO